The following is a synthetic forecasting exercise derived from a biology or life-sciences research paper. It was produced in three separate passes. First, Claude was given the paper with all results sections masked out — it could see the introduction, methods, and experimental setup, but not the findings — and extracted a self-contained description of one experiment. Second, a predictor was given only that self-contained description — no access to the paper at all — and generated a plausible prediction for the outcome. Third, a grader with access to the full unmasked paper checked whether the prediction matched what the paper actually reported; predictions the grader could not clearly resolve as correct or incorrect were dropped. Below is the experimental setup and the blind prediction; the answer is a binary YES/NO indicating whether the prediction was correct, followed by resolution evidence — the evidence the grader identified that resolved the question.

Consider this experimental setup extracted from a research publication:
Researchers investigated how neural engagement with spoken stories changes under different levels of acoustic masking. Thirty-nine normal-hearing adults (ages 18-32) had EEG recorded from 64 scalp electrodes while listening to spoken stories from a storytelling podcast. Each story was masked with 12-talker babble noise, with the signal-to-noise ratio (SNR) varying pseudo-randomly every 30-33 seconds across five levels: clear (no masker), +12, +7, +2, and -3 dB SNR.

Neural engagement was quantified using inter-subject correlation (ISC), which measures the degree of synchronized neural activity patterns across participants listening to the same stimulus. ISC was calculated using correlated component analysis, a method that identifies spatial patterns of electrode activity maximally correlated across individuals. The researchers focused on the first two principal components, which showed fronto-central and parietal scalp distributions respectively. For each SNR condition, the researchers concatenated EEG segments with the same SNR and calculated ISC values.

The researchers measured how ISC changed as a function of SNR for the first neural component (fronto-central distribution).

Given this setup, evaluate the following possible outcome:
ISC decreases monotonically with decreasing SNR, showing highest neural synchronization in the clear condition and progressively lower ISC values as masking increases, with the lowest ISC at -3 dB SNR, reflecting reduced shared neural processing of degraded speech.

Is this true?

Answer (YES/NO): NO